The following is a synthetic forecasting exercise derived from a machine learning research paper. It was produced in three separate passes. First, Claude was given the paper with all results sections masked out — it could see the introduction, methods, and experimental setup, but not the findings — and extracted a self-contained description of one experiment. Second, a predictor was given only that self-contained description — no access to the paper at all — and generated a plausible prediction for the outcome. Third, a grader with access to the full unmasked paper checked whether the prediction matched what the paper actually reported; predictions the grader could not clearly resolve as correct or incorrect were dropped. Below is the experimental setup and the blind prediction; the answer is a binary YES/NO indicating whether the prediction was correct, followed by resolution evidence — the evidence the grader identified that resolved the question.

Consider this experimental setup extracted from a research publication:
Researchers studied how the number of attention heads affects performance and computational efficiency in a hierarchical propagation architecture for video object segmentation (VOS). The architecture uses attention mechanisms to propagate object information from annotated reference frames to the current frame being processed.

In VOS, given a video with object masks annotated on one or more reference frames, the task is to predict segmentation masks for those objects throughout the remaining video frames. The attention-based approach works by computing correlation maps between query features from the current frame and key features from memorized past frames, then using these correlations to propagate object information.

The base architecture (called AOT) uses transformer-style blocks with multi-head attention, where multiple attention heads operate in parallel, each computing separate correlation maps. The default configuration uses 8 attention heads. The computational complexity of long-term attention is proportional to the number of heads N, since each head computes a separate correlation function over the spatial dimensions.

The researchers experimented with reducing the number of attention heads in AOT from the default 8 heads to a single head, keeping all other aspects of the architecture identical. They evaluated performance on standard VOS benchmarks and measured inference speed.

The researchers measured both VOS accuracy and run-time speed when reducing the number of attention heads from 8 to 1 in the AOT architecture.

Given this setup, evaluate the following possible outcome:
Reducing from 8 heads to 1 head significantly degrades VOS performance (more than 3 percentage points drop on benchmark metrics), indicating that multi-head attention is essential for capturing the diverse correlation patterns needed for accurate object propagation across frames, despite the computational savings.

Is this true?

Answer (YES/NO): NO